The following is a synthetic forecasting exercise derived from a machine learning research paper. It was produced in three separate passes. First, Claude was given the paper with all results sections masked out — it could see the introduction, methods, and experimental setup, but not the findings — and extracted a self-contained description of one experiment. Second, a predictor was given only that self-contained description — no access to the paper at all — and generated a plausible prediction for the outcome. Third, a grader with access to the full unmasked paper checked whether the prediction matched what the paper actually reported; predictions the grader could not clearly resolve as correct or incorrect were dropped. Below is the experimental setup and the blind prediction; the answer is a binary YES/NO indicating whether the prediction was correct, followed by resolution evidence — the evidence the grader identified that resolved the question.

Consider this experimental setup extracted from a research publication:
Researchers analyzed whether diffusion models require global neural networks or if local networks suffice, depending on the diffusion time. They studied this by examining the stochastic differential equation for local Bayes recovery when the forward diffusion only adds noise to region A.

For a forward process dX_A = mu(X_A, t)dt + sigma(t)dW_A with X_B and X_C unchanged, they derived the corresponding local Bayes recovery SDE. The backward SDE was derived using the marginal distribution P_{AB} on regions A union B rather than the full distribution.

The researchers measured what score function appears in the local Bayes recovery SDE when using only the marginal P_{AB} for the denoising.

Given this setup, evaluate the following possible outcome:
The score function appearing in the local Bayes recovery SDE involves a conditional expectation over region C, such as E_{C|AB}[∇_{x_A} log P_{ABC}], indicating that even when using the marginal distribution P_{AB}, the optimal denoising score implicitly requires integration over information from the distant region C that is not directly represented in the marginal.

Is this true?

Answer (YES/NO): NO